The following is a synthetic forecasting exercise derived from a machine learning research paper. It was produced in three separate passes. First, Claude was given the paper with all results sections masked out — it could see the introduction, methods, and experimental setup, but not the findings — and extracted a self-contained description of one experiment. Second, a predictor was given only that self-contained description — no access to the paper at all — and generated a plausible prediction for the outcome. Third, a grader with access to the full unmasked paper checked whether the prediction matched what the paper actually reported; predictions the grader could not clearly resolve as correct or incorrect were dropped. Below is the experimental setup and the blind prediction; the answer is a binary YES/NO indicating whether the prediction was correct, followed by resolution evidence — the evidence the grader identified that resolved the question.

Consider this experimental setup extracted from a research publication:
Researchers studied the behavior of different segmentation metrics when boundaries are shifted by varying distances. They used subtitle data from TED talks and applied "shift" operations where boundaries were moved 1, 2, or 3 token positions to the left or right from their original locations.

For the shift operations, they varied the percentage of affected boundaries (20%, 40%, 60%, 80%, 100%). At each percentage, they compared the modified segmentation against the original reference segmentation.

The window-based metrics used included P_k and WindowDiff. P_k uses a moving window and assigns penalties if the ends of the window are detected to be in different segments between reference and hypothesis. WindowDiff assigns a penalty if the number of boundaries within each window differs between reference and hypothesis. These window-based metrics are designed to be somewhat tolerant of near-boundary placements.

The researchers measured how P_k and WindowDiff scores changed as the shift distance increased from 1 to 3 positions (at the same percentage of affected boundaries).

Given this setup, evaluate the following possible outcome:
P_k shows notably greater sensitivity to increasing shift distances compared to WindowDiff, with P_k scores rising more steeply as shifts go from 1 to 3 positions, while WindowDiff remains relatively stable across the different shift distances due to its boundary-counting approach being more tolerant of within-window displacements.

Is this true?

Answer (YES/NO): NO